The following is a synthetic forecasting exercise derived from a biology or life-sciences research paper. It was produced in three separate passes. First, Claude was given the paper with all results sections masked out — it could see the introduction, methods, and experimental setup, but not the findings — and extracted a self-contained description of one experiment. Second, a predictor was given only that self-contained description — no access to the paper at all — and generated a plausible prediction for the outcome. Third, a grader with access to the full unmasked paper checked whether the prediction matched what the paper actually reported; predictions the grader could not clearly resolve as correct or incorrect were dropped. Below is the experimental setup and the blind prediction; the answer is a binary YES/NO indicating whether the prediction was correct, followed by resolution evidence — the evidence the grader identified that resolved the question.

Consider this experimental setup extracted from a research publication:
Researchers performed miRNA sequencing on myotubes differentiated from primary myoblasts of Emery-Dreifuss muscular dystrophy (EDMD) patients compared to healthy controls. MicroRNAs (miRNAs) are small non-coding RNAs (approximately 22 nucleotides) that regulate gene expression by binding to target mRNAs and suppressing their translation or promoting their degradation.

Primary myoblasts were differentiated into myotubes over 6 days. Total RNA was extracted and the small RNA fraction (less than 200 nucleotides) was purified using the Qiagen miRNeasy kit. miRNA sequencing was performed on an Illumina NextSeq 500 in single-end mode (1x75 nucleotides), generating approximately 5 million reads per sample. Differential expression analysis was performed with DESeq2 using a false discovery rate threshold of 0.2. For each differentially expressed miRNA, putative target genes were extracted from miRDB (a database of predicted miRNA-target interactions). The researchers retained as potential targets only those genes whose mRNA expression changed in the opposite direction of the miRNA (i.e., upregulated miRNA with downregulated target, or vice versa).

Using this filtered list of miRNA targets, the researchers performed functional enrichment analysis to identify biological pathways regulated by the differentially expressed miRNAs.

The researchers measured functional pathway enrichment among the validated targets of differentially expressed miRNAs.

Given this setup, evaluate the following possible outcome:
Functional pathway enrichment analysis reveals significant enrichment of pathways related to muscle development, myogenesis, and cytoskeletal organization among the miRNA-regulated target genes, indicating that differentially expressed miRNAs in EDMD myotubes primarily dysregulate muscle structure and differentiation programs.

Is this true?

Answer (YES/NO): NO